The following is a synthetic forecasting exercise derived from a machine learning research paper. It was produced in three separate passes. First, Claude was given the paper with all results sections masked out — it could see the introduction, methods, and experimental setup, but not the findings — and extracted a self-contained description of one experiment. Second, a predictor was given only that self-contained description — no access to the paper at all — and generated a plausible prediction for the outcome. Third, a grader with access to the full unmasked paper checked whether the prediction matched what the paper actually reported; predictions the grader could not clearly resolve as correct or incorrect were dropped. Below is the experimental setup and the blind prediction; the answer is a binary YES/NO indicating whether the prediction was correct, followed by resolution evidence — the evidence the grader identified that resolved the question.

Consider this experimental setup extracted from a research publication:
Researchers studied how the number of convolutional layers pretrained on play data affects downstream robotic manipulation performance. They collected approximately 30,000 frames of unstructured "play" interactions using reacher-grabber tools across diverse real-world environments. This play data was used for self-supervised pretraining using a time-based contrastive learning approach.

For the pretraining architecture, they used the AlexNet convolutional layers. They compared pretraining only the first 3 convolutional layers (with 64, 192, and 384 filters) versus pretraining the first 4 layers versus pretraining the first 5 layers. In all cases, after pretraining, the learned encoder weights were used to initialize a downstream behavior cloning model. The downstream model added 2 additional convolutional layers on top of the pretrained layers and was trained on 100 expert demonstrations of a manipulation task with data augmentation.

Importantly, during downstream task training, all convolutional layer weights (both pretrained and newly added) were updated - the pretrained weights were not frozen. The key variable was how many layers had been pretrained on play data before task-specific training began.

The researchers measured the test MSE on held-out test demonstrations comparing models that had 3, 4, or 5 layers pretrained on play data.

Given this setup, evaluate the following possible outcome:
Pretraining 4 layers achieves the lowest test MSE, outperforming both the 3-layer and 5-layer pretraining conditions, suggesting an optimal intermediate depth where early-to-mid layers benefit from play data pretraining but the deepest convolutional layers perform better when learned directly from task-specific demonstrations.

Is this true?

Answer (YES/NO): NO